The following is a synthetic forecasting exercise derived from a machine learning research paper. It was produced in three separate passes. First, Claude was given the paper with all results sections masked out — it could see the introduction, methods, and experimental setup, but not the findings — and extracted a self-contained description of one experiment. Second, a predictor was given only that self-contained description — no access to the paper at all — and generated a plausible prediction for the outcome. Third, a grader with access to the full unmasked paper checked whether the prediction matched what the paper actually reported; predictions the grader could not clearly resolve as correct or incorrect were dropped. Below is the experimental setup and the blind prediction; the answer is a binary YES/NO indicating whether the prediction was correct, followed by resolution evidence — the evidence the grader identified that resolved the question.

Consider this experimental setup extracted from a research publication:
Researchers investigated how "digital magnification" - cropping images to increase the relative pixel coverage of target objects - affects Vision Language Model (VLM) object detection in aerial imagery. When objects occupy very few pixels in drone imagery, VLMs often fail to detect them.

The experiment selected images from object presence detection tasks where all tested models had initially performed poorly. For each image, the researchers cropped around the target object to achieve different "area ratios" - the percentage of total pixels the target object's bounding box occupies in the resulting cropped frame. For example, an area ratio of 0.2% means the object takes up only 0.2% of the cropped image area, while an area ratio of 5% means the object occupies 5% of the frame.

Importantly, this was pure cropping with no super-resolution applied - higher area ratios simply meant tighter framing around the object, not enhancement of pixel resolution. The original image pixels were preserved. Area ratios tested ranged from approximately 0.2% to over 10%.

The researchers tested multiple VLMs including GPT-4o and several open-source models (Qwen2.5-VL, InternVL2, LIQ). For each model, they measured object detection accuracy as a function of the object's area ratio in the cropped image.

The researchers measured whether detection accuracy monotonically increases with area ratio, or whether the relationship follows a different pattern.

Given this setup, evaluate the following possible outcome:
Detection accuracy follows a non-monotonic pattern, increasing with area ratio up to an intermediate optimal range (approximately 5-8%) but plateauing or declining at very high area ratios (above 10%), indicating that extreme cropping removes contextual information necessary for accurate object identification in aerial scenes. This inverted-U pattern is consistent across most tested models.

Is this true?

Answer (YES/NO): NO